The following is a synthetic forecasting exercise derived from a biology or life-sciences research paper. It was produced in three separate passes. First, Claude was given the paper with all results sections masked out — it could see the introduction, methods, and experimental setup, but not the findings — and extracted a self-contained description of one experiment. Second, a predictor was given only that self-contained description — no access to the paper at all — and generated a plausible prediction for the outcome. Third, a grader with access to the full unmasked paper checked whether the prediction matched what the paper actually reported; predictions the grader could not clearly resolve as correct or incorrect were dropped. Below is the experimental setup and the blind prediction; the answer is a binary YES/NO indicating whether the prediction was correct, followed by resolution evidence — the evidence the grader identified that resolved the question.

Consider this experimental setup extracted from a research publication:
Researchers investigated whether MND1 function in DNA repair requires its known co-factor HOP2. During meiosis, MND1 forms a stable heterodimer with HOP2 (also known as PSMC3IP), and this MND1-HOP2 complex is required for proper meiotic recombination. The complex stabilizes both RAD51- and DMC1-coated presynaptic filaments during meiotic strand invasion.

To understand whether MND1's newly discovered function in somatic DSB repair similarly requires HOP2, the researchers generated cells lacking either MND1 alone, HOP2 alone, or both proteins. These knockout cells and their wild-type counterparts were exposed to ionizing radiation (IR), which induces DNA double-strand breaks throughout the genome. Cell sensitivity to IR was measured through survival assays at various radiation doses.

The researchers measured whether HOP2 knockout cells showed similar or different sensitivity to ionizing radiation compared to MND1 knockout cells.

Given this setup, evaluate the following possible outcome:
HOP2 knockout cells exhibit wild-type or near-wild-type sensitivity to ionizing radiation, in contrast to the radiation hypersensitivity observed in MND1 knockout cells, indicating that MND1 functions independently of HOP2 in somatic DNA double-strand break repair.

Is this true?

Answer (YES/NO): NO